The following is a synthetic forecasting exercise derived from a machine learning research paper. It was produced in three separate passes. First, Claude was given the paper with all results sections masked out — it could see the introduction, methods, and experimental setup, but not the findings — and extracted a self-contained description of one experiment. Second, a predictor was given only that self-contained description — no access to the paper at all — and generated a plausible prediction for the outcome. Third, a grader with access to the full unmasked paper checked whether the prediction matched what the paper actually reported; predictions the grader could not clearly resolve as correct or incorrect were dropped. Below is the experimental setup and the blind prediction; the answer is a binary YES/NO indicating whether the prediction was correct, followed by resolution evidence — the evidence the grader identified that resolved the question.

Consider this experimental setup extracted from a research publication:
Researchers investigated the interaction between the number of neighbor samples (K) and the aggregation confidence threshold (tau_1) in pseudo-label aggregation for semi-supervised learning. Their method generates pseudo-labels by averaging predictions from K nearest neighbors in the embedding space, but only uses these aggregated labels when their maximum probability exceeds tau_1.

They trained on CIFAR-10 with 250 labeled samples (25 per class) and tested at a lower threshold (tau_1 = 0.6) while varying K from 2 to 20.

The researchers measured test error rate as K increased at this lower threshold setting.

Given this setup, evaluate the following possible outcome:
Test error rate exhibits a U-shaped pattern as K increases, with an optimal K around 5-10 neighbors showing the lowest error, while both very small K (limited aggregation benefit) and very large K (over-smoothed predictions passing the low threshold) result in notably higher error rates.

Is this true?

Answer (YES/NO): NO